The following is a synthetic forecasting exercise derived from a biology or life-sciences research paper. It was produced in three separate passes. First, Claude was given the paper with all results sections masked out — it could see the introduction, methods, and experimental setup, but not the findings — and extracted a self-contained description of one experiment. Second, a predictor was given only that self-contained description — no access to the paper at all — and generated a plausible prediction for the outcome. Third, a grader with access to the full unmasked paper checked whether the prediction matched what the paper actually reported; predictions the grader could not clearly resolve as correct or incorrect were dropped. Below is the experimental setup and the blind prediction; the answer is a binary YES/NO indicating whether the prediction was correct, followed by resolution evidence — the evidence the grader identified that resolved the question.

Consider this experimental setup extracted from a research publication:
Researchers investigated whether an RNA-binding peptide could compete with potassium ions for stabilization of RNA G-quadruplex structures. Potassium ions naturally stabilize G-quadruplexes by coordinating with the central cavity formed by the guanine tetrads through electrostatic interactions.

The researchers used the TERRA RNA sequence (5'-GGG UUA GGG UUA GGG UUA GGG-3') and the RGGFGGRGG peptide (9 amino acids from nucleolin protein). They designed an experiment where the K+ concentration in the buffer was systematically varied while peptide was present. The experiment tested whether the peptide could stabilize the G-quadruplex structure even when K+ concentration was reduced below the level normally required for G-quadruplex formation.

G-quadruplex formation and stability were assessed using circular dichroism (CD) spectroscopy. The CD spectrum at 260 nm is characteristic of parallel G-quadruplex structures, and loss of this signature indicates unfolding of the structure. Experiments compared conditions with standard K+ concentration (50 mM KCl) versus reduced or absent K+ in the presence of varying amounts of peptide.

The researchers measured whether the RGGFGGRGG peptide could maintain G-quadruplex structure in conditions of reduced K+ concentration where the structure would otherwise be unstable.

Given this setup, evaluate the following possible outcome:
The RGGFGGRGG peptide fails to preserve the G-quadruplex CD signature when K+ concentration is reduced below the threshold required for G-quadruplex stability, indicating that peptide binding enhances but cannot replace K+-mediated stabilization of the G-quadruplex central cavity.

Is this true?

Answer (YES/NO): NO